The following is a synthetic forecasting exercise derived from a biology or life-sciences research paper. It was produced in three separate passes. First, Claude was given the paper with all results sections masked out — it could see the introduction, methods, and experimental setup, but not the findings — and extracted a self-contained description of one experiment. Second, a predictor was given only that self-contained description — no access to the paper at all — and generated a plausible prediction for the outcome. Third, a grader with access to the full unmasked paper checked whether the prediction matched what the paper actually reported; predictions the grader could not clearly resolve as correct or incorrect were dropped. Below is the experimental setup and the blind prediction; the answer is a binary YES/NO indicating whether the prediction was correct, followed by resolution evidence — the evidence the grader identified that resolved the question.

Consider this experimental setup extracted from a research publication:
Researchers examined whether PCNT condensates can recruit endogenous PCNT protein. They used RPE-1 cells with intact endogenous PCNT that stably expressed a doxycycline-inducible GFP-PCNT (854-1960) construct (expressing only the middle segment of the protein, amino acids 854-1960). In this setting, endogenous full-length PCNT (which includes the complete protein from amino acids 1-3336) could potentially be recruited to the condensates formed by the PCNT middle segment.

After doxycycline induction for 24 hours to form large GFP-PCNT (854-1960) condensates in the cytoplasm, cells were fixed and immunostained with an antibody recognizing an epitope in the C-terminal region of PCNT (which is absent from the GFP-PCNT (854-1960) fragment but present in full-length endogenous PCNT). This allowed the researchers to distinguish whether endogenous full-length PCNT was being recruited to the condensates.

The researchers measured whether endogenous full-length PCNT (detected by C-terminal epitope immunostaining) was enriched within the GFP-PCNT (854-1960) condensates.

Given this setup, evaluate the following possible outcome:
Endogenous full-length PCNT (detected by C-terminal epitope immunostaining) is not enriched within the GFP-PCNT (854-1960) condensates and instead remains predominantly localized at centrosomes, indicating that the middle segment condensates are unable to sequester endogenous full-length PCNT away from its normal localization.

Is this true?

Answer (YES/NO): NO